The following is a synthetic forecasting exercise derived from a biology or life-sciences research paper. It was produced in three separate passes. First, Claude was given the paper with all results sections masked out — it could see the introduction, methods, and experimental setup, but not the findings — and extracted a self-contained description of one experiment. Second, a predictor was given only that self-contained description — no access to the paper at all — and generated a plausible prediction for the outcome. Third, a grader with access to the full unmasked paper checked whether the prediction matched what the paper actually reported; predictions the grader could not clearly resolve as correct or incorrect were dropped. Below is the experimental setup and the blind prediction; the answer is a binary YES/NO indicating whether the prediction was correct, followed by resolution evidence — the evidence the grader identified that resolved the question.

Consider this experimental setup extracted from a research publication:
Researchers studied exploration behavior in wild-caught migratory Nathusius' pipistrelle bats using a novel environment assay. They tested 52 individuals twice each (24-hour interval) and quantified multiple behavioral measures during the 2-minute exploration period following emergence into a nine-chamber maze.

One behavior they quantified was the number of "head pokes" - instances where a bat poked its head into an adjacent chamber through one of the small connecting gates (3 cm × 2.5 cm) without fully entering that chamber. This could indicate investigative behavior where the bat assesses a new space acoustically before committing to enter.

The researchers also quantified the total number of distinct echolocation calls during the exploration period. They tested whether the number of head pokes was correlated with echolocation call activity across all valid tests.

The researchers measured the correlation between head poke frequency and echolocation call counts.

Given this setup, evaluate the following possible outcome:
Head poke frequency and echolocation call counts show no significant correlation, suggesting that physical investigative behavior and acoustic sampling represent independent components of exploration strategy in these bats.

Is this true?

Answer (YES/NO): NO